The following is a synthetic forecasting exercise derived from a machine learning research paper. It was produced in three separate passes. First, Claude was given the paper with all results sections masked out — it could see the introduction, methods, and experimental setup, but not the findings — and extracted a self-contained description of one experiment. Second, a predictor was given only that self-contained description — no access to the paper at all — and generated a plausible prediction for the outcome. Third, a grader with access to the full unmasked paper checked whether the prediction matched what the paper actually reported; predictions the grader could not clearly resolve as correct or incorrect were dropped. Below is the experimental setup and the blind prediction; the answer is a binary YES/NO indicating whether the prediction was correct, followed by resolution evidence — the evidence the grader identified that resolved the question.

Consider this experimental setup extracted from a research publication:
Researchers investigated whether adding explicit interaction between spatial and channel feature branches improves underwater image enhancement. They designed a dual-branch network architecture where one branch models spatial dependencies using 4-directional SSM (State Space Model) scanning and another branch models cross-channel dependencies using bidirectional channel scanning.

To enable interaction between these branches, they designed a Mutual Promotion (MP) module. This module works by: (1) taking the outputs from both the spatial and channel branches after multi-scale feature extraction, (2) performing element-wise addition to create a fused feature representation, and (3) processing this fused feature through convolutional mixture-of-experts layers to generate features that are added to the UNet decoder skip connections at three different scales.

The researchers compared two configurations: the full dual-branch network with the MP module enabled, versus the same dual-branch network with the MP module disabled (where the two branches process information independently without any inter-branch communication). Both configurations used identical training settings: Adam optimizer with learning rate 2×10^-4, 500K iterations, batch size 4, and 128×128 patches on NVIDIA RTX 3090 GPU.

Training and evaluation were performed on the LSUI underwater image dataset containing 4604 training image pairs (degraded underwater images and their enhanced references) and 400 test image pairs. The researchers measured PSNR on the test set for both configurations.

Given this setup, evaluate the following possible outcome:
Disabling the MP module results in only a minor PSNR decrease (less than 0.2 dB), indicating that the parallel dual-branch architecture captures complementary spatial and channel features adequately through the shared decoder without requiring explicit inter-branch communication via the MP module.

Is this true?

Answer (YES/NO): NO